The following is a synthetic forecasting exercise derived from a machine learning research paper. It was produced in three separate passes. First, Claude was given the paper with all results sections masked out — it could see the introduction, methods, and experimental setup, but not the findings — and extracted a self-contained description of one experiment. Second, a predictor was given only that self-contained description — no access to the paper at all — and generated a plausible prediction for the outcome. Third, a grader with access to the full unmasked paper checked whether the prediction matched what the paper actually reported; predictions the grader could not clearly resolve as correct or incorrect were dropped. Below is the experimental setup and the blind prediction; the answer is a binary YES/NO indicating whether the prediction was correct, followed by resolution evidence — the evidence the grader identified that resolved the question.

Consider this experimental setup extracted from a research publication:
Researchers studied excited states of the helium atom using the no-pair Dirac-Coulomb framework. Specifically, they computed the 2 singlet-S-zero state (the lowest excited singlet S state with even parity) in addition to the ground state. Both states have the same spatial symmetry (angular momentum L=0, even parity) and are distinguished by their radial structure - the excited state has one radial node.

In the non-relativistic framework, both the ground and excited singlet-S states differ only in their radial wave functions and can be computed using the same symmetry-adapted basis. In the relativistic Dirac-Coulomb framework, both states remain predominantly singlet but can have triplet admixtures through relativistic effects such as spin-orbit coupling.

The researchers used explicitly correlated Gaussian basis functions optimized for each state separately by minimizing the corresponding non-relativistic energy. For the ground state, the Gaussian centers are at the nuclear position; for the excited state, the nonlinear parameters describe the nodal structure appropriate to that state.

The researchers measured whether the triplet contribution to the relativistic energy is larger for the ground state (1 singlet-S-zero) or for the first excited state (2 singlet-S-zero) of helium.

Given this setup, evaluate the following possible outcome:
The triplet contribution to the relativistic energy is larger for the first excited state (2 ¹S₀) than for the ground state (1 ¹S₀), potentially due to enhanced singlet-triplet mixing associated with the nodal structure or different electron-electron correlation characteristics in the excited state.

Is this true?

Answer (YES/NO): NO